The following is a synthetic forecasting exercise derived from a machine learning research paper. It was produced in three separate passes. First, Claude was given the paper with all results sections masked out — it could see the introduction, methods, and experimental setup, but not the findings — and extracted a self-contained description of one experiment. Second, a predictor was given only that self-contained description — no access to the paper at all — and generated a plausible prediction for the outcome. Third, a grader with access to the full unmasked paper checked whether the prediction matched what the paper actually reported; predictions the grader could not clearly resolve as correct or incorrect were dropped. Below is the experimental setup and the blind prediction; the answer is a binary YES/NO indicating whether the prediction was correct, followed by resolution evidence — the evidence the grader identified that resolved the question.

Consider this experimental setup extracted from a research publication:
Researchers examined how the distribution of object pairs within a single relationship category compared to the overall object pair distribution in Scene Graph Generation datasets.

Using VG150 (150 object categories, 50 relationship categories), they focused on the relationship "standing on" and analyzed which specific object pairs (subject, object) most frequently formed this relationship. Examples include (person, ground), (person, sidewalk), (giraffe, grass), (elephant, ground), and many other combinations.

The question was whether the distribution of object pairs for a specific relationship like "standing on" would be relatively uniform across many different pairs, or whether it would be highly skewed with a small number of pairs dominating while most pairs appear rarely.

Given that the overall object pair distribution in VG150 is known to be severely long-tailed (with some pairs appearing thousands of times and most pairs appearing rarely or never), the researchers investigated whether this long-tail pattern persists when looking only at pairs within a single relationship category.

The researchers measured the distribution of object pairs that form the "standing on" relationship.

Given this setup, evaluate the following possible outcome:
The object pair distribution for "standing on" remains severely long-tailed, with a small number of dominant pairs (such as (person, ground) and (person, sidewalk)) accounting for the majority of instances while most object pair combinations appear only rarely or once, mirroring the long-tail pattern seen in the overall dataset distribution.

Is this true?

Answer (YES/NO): YES